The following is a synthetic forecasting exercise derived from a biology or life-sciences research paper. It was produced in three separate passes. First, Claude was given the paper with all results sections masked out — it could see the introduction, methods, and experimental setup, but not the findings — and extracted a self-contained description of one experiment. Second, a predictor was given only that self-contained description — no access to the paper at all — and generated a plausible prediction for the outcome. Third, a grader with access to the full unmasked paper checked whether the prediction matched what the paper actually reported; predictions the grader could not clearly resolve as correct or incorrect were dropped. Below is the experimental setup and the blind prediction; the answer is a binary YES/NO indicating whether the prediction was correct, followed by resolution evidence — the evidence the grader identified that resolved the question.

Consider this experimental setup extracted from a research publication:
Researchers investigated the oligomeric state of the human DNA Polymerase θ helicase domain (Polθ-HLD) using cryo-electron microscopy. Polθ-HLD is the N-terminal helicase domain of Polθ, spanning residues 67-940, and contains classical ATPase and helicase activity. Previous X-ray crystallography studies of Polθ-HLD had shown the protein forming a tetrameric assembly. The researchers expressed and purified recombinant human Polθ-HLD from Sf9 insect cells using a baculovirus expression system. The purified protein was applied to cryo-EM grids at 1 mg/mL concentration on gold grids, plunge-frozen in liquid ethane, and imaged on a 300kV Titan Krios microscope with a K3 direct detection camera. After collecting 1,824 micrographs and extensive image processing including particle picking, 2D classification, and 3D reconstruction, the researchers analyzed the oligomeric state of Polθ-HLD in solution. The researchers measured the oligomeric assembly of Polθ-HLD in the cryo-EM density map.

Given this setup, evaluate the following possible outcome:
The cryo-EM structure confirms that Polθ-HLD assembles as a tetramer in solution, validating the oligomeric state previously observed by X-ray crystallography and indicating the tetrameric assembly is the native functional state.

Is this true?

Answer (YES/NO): NO